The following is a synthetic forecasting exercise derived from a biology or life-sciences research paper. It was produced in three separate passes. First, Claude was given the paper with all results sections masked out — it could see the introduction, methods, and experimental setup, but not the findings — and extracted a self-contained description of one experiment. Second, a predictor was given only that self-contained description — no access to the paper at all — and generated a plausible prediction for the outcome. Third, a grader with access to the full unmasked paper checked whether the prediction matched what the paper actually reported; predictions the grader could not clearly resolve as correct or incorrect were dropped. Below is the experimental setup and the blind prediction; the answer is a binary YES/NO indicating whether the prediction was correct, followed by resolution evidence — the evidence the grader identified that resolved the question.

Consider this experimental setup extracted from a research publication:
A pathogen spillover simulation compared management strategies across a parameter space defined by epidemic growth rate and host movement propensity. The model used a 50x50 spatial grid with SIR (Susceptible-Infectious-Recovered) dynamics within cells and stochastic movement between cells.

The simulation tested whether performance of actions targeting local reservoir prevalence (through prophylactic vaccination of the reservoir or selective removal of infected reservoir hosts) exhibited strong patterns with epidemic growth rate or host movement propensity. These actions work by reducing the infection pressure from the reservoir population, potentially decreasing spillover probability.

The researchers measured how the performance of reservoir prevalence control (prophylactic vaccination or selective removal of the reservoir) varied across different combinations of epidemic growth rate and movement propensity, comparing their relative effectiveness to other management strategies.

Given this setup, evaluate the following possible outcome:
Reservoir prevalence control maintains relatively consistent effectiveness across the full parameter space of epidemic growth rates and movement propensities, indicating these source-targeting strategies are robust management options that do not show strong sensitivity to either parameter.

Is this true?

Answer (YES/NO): YES